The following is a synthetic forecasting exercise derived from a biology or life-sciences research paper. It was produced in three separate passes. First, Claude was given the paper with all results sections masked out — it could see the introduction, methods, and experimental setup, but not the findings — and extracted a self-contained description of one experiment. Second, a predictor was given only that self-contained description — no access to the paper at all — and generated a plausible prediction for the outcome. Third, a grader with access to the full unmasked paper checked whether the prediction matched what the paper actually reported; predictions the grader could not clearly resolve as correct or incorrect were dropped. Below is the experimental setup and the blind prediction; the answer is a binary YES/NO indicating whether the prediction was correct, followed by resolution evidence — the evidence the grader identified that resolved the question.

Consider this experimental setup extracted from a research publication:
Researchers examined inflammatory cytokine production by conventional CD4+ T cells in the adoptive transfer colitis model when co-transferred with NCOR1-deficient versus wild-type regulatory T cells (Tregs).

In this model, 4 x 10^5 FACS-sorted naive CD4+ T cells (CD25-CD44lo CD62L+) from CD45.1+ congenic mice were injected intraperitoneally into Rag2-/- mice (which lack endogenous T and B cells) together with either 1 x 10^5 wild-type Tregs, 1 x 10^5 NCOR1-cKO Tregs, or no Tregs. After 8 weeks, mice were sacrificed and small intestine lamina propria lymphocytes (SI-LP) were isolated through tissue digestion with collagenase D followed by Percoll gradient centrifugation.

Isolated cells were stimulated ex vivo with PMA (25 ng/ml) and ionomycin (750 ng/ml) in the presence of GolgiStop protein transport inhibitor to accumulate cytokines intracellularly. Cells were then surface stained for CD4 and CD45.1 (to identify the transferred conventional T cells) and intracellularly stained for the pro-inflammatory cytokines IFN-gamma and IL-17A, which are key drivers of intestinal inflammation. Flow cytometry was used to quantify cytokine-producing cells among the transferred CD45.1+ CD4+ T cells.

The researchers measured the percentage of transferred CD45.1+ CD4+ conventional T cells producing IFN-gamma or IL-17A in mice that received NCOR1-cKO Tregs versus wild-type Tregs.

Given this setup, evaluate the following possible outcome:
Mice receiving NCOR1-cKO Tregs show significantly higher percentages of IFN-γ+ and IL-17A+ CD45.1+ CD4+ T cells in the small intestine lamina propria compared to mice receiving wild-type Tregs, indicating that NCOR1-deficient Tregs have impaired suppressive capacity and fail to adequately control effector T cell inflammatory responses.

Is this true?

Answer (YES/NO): NO